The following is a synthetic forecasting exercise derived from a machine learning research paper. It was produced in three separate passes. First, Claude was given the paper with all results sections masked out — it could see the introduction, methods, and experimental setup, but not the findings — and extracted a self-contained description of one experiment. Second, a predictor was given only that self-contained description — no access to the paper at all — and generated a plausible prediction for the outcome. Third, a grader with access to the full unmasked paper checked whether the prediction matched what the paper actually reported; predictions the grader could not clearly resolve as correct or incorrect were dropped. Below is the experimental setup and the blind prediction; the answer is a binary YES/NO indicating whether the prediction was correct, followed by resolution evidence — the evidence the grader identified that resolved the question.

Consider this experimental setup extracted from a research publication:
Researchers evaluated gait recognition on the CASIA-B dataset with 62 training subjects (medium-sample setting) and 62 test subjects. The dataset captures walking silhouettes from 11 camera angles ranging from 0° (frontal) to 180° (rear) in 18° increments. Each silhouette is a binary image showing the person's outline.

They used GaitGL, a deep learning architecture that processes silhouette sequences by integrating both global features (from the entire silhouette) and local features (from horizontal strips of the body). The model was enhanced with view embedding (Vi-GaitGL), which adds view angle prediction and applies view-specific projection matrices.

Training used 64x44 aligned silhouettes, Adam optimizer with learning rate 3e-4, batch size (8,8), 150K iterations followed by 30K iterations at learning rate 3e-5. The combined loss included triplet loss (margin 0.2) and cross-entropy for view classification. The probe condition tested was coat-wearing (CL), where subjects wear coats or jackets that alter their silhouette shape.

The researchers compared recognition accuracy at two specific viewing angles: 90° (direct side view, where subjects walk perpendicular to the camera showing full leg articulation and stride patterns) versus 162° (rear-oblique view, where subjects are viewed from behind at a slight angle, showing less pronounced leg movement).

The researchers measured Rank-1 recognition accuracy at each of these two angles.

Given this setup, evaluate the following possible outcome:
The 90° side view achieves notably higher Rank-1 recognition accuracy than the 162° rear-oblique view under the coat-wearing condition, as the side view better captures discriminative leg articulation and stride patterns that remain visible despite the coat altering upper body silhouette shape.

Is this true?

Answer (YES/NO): NO